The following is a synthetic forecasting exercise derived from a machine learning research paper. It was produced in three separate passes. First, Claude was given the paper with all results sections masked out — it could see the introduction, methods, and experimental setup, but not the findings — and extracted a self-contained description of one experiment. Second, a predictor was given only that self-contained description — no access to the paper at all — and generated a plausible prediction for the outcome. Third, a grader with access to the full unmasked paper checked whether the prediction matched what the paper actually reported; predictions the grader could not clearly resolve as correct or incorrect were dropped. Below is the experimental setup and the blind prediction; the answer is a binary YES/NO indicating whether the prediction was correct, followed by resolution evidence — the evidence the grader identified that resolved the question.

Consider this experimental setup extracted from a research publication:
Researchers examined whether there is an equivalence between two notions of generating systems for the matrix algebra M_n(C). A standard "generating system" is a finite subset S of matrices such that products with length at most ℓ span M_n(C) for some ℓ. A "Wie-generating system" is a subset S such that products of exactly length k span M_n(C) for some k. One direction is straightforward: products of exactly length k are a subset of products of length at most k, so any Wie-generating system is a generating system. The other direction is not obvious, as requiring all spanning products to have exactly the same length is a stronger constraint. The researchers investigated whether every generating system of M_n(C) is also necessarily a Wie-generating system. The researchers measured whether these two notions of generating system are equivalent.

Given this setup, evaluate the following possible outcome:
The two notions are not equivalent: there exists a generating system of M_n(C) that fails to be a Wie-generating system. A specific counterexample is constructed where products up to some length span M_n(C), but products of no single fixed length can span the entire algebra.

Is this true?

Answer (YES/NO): NO